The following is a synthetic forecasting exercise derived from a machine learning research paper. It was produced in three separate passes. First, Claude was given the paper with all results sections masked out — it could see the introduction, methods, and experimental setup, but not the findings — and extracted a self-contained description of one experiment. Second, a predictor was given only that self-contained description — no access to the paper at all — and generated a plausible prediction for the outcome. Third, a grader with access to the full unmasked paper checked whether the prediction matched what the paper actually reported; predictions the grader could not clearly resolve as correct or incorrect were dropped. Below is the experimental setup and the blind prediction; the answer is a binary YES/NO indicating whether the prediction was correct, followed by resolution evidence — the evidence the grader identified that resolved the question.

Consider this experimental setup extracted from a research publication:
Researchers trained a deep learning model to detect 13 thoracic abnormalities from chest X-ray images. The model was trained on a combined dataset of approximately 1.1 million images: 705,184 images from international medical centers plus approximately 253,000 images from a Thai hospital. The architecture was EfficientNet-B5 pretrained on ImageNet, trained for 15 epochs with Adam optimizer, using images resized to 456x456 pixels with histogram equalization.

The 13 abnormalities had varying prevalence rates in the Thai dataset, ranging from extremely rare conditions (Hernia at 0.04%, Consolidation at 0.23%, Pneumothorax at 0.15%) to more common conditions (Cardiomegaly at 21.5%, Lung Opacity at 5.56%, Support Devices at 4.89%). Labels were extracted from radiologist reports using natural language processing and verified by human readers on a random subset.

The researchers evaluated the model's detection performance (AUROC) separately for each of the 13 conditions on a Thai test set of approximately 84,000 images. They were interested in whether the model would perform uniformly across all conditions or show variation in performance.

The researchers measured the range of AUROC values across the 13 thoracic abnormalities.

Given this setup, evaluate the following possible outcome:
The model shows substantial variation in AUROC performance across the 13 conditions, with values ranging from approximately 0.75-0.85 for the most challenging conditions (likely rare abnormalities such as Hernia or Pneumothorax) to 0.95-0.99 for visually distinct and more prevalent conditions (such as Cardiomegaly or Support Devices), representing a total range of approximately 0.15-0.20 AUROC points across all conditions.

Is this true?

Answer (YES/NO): NO